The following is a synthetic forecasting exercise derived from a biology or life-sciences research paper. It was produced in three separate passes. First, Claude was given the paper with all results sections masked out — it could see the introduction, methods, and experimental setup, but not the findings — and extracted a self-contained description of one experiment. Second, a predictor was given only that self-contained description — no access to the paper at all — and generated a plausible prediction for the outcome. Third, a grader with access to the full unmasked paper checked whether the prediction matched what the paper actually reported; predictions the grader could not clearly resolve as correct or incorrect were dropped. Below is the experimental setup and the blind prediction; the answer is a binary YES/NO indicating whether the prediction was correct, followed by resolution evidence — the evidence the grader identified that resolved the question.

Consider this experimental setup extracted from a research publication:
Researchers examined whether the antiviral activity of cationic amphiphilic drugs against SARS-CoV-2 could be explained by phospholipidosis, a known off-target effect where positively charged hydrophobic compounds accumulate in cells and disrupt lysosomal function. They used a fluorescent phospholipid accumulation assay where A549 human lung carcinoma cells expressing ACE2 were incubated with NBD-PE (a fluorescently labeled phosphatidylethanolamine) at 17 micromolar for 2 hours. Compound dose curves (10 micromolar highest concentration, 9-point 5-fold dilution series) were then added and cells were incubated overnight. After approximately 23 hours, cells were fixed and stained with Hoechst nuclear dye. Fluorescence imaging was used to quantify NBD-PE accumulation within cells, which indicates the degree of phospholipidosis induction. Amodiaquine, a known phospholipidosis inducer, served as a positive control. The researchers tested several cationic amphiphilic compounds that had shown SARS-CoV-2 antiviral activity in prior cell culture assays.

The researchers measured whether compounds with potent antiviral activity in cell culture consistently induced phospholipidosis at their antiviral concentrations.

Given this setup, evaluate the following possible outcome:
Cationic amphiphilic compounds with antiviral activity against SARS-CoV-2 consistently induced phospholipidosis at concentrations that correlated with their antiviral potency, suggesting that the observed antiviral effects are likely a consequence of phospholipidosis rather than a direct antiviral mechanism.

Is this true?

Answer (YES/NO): NO